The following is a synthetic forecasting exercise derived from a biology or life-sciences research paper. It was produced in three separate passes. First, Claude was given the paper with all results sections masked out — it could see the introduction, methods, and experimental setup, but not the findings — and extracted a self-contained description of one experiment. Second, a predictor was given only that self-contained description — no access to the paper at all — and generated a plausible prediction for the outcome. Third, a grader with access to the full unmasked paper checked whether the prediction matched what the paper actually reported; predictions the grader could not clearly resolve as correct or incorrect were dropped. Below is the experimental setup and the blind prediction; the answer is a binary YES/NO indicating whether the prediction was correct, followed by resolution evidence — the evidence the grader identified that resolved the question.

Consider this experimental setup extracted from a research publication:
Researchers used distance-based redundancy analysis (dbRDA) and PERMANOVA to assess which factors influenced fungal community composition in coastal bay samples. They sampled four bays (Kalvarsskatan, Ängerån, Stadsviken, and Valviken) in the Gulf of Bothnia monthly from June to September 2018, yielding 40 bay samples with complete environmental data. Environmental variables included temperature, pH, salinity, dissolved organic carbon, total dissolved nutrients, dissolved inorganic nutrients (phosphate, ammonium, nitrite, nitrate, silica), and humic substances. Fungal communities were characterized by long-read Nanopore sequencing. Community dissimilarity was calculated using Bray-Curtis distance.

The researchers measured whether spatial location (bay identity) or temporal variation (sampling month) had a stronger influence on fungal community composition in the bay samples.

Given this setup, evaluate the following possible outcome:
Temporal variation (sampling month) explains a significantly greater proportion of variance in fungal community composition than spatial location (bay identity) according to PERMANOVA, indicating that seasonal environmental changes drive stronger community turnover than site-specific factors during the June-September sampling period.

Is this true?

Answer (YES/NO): YES